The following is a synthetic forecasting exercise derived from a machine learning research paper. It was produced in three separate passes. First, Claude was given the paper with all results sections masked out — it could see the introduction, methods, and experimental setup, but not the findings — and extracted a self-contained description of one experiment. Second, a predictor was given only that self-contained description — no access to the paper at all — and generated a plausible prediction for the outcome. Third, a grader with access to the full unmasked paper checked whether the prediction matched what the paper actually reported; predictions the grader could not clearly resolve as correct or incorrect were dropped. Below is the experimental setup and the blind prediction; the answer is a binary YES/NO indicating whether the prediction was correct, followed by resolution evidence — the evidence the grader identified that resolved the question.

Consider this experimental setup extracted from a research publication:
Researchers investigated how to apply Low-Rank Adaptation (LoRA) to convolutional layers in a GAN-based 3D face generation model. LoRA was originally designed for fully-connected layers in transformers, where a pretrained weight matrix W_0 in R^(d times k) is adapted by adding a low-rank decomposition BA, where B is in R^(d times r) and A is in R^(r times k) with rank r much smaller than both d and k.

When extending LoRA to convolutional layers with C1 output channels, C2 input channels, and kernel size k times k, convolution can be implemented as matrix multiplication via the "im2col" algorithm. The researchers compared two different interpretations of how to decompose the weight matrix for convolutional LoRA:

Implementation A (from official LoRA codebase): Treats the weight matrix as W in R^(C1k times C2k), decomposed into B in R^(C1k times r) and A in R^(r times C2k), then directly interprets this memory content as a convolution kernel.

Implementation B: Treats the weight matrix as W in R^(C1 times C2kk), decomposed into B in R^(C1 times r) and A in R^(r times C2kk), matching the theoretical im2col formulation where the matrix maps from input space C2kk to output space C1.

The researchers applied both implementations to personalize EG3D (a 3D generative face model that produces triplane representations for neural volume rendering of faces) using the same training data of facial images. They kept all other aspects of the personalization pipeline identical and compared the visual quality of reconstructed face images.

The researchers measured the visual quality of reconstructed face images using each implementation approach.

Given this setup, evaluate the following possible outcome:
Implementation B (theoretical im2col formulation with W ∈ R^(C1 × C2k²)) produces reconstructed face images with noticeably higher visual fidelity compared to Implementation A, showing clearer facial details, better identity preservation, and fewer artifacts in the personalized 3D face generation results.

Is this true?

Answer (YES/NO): YES